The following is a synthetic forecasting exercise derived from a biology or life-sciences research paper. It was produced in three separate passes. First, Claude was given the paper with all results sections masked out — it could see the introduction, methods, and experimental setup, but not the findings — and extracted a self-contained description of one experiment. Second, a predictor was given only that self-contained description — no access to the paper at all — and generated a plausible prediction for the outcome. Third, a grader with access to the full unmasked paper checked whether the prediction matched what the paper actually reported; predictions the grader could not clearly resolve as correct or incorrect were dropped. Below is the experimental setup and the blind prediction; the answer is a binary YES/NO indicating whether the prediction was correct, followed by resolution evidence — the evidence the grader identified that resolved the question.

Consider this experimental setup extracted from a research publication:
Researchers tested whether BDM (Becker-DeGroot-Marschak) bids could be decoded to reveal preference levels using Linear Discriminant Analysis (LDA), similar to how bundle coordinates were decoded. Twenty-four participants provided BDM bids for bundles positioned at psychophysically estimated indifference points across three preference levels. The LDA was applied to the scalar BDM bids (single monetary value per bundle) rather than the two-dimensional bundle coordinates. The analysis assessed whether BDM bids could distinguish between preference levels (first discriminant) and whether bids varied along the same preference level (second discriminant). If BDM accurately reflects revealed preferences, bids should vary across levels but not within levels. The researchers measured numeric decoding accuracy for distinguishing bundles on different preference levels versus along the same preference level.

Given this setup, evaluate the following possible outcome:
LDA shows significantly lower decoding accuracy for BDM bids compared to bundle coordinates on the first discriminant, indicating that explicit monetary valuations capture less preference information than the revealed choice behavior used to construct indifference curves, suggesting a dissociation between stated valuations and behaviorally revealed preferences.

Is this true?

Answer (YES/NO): NO